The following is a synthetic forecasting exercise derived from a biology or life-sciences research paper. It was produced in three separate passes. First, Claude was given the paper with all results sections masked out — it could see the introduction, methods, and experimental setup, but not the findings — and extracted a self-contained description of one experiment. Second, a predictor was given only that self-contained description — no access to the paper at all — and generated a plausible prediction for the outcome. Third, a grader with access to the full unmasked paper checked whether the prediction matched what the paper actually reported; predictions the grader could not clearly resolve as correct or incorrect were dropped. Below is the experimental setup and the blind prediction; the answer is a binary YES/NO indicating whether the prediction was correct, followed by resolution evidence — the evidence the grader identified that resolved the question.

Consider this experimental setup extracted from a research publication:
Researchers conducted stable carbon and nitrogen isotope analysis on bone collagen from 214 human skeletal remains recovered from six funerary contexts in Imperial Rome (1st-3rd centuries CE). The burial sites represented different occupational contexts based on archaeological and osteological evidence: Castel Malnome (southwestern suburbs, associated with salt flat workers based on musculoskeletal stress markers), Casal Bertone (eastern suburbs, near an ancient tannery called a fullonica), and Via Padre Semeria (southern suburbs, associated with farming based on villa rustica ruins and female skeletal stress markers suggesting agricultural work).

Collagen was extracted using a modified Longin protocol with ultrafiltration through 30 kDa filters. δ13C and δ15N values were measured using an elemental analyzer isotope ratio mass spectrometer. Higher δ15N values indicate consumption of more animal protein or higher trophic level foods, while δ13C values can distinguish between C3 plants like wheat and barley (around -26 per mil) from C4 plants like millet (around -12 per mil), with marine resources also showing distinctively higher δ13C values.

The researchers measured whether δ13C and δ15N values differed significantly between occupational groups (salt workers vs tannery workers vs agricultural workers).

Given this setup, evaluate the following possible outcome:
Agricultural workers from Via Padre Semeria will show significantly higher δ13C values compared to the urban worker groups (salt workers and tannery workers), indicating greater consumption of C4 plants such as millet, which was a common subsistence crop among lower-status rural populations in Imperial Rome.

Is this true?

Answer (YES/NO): NO